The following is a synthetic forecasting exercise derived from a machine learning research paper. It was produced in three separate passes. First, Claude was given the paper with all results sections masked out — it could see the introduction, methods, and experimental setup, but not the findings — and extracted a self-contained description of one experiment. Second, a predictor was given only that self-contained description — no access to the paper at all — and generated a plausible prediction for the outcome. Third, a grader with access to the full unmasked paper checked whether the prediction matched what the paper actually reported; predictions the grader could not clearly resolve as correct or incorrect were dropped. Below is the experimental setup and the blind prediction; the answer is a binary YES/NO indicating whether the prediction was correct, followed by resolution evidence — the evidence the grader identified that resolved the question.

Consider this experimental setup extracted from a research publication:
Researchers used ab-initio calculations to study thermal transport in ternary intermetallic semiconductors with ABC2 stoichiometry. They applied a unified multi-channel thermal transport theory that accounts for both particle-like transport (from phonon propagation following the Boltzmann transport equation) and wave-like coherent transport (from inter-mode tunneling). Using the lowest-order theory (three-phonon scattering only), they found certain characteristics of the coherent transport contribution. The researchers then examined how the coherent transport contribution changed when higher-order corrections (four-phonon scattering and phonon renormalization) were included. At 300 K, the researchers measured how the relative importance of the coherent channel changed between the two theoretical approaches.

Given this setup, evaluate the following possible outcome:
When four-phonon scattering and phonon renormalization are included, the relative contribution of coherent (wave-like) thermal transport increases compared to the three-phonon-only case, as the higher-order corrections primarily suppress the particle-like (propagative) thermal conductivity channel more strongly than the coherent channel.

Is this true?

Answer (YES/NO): NO